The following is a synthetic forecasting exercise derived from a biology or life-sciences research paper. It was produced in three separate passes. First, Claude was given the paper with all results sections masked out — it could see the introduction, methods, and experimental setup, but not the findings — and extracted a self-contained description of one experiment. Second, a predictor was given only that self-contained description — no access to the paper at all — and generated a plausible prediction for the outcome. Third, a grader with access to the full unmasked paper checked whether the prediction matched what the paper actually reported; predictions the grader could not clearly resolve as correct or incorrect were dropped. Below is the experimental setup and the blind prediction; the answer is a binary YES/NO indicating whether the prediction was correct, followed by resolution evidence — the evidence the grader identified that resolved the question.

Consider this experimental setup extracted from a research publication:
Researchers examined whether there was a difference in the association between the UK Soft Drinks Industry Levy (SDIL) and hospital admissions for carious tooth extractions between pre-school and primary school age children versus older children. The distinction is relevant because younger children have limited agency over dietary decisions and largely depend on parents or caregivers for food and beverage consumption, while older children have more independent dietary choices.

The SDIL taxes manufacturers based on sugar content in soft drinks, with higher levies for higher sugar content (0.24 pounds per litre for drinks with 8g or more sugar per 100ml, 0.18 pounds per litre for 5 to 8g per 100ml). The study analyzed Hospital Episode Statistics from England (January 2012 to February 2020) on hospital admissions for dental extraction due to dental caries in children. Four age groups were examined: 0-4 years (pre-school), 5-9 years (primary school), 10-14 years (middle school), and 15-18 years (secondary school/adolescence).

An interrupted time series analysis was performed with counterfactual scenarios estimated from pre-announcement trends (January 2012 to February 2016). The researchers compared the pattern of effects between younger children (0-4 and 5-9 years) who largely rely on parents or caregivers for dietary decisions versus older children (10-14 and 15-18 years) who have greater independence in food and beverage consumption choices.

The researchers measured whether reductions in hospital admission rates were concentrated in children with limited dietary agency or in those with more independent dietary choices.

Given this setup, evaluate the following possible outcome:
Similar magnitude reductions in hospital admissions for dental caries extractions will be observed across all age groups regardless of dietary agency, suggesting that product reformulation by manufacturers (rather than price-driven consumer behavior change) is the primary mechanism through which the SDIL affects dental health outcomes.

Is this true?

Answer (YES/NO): NO